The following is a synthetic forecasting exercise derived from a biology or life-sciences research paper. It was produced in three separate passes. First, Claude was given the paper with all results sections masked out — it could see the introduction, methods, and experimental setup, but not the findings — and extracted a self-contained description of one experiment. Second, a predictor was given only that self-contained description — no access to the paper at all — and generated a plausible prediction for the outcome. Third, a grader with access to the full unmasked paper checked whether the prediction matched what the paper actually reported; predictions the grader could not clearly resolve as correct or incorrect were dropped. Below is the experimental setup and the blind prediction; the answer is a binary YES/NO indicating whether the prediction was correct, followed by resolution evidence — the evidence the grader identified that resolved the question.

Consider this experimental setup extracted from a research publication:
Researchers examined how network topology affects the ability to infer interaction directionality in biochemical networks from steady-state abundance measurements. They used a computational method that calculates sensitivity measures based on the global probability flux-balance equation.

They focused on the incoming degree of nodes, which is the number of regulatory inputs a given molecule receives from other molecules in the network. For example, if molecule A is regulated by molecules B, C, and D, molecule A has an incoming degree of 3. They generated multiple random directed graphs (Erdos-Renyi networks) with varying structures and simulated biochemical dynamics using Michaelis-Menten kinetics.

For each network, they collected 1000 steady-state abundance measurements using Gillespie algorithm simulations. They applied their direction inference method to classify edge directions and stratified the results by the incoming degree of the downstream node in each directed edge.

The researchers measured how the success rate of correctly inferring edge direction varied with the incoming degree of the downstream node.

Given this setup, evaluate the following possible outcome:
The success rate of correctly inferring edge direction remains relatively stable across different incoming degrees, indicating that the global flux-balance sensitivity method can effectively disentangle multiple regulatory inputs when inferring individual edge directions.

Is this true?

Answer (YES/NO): NO